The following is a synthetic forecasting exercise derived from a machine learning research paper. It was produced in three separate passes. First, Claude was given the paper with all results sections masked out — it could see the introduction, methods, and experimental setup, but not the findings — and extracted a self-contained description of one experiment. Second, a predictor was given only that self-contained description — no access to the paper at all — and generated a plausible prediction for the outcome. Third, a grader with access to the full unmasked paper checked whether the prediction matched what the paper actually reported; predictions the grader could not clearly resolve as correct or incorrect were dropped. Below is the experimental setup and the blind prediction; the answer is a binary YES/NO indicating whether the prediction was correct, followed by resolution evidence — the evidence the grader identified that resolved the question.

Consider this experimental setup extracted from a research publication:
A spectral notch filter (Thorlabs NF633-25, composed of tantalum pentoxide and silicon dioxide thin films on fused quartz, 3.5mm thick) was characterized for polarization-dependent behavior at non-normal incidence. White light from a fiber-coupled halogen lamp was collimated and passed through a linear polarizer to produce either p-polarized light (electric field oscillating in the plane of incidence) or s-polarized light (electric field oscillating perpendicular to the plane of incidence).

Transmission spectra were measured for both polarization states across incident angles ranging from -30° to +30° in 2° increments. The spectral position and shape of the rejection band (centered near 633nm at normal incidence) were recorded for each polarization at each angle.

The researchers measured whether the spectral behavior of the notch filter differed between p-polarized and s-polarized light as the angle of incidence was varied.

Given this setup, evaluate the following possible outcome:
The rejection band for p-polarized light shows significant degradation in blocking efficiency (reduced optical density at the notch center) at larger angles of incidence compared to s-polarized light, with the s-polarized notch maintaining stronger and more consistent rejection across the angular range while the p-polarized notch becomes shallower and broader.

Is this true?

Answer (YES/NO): NO